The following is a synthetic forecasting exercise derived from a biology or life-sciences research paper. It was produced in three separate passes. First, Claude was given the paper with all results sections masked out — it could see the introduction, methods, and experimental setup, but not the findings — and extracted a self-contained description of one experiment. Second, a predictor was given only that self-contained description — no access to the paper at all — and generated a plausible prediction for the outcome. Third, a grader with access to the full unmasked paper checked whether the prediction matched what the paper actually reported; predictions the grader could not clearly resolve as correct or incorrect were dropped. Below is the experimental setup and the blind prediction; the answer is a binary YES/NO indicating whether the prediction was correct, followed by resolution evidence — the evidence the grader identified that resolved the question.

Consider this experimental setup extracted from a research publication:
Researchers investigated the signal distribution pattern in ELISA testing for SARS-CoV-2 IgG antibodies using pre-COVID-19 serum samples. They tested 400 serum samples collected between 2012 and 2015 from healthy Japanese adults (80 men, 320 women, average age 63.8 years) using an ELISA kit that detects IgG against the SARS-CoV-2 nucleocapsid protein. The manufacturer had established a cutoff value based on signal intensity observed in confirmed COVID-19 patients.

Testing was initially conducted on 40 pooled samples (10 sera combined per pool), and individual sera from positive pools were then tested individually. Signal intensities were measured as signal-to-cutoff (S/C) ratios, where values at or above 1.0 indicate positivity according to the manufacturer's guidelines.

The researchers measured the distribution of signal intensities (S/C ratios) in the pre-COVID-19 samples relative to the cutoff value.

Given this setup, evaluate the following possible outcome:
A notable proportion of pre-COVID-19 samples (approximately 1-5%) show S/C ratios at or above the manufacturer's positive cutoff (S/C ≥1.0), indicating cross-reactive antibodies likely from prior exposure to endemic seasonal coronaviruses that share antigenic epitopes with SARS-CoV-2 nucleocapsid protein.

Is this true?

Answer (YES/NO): YES